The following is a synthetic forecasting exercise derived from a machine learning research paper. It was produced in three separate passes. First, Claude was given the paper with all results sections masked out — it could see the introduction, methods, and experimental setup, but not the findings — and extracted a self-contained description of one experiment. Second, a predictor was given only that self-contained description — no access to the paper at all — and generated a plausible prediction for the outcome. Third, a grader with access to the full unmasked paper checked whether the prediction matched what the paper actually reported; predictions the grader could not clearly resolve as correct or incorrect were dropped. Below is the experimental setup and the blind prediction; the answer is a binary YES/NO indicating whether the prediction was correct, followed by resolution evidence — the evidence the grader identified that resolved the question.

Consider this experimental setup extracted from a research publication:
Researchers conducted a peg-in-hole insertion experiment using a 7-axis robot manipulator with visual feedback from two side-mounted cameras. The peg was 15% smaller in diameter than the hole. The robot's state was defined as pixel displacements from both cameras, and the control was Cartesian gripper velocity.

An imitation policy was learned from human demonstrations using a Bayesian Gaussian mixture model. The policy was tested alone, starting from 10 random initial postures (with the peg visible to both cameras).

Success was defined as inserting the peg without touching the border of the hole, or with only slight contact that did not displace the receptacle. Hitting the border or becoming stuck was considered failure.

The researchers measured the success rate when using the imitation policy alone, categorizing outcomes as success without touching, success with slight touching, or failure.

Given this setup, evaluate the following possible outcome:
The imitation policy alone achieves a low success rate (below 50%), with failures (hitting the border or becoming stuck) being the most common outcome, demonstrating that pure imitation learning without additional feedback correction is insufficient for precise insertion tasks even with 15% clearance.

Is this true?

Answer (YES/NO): YES